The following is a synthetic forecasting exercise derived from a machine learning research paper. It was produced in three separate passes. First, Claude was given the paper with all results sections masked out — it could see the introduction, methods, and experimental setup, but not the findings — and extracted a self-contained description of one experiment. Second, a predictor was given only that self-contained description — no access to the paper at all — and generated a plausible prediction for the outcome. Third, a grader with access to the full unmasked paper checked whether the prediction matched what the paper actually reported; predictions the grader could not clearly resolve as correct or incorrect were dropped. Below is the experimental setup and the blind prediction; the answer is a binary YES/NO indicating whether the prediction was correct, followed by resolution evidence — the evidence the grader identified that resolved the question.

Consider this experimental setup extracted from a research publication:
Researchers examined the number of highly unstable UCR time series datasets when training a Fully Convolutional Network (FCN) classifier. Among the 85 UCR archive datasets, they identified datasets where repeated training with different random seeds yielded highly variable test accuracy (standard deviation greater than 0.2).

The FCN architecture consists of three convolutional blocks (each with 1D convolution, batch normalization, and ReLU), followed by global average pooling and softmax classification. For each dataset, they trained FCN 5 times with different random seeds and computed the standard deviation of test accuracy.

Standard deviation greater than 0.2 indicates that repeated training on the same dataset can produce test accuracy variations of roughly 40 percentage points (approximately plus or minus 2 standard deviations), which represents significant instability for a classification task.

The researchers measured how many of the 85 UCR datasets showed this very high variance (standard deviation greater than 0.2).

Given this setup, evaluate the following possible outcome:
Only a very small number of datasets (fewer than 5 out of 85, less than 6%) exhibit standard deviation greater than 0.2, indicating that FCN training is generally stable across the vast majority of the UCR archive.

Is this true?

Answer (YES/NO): NO